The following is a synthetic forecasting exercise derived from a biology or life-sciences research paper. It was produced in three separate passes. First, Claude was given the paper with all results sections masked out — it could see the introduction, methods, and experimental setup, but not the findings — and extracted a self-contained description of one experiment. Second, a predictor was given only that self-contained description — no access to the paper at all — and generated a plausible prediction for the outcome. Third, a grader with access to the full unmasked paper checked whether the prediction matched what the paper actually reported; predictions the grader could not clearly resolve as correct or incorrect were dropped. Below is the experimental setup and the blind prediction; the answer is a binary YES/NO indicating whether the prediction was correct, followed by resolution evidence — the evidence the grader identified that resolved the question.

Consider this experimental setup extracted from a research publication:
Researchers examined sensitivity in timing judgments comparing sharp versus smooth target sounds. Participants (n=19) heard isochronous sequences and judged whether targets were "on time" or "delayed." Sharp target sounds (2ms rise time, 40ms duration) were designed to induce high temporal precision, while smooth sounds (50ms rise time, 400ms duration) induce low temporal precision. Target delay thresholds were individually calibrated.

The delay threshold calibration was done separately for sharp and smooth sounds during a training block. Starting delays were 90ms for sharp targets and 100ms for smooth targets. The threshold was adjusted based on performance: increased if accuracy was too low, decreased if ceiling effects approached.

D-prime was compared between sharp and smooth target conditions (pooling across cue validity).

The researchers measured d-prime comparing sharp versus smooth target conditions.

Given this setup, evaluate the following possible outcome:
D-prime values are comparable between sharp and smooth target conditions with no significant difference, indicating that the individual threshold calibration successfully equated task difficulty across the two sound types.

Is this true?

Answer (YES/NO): YES